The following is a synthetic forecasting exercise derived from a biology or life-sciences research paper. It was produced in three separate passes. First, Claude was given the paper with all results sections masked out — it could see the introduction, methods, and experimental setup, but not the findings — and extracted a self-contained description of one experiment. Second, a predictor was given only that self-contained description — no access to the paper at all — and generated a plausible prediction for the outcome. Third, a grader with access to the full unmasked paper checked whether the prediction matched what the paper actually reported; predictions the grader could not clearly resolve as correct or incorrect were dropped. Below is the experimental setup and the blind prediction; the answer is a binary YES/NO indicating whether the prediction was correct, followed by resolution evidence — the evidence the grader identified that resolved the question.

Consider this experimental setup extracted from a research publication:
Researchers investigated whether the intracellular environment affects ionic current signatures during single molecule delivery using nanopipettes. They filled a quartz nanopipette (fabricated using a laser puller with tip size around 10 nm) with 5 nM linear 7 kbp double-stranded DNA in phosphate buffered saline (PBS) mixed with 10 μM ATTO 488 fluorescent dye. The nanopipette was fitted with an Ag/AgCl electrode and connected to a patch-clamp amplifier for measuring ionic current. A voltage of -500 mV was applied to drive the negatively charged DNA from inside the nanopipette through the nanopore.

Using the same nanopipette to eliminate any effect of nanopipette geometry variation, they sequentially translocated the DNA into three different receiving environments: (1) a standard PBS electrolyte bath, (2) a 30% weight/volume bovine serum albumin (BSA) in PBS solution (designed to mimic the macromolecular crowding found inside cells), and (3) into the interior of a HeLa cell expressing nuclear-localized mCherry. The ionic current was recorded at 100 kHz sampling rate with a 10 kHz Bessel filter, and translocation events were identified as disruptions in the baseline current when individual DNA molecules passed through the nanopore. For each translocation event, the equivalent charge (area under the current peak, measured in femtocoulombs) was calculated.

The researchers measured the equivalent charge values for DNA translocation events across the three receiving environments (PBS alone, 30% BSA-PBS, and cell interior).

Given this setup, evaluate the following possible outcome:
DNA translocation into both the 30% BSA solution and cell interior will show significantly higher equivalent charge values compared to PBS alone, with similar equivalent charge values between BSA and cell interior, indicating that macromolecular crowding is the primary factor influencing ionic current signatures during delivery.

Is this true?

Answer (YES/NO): YES